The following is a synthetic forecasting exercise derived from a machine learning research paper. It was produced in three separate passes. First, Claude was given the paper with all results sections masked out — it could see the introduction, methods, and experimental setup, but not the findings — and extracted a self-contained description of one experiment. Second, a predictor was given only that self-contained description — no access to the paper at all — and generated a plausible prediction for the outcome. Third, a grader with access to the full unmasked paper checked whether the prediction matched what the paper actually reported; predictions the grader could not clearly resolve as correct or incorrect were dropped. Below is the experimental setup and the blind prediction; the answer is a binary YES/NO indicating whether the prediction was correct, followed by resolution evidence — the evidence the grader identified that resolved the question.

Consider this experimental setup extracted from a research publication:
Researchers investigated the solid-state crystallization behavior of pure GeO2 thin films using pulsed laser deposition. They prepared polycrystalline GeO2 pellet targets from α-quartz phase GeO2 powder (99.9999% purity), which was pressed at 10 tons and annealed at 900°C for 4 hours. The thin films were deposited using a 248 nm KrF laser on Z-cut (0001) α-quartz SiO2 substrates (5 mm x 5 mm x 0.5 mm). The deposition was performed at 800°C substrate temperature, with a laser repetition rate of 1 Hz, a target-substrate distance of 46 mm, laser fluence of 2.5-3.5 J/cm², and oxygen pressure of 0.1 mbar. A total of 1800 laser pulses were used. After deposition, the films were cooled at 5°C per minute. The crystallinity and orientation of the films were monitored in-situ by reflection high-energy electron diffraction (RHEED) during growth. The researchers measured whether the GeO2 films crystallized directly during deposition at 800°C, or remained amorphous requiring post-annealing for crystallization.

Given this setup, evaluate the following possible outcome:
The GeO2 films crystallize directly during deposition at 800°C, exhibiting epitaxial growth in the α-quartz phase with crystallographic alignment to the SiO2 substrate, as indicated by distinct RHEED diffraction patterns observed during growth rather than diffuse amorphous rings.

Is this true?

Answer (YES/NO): YES